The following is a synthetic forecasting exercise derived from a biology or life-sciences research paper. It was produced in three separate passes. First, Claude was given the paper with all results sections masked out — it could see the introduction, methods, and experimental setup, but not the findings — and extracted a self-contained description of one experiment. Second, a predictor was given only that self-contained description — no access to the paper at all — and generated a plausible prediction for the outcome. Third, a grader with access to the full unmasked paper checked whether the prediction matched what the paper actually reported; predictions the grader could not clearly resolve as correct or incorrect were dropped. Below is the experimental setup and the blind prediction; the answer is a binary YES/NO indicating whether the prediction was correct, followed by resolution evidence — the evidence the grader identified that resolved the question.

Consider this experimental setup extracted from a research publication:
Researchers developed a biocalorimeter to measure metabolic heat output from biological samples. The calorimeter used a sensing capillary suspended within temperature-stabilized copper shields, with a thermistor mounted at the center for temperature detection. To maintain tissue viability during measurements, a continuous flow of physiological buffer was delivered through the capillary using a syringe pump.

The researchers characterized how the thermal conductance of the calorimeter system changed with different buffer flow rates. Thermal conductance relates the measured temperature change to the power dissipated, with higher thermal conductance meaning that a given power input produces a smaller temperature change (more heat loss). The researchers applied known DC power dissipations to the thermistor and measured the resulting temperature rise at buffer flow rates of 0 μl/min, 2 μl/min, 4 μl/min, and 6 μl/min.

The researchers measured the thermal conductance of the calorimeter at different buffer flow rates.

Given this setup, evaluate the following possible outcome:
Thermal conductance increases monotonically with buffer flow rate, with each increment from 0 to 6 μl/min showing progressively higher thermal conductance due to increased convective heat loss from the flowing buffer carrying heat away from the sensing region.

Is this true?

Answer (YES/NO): YES